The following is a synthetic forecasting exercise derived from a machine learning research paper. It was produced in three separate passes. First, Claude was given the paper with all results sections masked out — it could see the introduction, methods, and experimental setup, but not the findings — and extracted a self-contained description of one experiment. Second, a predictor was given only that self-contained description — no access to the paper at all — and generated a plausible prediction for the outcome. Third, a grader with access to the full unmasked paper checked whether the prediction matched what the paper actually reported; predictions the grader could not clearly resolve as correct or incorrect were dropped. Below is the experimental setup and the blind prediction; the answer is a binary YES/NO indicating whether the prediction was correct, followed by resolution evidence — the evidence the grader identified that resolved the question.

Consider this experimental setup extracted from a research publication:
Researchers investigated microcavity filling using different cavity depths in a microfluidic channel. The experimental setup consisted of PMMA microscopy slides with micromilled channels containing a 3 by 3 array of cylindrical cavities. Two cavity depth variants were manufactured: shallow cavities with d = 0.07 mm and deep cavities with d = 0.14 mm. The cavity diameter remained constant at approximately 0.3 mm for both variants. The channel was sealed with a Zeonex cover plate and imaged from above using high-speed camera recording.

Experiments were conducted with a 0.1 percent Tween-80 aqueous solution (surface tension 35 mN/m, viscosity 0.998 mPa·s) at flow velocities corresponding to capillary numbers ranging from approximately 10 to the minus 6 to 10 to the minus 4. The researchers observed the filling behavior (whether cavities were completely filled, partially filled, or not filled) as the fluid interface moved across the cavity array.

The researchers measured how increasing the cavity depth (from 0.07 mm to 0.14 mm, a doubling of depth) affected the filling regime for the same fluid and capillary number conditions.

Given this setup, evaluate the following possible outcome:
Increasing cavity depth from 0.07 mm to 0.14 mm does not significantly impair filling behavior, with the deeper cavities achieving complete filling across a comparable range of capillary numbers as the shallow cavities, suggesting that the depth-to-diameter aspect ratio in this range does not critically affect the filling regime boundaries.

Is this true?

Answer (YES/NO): NO